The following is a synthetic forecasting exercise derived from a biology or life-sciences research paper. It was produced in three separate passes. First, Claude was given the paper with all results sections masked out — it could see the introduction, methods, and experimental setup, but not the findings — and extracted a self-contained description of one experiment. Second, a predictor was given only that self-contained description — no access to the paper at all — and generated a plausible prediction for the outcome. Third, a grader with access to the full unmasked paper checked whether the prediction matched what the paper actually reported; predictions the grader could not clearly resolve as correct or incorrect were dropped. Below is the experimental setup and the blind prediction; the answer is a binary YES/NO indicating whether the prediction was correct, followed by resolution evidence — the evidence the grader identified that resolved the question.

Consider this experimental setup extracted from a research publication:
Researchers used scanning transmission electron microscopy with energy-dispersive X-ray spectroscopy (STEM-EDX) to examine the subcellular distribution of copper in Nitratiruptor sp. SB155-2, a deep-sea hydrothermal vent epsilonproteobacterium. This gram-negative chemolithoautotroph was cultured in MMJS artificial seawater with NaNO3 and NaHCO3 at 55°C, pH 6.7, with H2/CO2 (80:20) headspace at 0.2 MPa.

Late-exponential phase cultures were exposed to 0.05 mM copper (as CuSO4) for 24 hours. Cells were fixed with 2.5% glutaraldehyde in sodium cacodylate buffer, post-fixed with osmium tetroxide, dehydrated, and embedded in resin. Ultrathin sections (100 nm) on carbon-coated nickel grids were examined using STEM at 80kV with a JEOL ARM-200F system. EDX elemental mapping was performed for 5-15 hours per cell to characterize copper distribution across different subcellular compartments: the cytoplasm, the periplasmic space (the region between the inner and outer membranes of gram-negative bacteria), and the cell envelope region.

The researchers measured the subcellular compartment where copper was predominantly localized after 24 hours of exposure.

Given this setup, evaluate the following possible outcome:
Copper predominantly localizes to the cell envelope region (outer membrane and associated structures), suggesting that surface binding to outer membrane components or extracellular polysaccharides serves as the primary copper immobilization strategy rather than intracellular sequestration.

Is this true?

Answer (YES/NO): NO